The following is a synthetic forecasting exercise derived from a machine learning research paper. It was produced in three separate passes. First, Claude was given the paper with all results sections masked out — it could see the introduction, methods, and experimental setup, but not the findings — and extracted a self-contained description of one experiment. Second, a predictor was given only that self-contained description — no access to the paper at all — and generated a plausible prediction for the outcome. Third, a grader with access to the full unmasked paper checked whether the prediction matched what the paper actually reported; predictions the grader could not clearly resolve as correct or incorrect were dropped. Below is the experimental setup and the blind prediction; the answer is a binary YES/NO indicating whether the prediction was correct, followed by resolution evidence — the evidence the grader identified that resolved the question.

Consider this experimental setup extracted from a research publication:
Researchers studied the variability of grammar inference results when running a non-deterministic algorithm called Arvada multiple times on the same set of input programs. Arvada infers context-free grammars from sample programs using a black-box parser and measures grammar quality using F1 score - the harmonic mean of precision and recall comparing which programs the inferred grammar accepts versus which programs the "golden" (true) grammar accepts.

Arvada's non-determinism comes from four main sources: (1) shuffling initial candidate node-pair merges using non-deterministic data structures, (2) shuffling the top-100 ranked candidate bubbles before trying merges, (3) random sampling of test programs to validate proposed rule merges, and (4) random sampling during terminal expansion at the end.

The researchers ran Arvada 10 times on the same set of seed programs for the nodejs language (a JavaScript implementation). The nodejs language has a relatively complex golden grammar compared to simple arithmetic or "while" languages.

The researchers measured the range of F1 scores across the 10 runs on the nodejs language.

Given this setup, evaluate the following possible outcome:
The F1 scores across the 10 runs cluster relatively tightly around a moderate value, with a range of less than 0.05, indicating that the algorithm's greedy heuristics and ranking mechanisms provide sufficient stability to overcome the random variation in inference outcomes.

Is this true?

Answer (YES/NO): NO